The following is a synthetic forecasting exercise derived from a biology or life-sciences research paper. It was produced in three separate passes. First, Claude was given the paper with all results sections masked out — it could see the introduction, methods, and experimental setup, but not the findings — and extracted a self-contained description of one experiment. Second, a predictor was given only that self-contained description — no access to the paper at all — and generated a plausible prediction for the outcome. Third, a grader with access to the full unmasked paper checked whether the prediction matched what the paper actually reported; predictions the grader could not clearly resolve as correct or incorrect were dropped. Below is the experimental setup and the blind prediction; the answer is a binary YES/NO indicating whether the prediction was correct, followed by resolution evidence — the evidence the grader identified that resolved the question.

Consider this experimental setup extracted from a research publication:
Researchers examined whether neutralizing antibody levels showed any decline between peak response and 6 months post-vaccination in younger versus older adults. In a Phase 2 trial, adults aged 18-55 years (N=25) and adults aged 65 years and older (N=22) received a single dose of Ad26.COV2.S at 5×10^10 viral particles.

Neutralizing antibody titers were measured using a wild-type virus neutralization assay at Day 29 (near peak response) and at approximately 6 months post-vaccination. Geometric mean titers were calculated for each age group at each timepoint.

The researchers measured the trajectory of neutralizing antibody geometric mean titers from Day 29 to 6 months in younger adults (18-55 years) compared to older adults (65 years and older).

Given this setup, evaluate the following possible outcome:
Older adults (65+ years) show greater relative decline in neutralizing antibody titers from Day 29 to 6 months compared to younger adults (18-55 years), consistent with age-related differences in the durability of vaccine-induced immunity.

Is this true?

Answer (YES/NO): YES